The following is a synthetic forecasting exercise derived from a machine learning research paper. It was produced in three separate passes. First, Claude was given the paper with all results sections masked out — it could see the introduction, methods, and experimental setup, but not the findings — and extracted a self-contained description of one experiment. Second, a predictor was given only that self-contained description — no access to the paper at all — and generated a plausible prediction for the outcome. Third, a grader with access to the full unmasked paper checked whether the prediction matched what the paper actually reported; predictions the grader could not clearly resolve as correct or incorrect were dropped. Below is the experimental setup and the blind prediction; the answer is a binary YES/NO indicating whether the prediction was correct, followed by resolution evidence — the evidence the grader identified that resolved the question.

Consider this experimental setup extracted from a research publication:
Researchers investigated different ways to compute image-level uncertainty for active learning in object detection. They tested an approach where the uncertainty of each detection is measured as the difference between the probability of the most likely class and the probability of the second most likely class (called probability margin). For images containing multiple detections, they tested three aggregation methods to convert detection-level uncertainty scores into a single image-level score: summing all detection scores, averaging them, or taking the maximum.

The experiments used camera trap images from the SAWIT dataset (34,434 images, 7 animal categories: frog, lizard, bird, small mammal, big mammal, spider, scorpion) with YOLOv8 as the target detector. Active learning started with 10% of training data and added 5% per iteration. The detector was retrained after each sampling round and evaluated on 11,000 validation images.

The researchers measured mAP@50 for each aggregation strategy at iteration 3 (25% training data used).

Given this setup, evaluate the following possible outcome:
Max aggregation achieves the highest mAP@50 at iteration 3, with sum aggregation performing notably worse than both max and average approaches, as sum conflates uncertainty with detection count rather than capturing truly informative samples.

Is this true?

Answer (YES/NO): NO